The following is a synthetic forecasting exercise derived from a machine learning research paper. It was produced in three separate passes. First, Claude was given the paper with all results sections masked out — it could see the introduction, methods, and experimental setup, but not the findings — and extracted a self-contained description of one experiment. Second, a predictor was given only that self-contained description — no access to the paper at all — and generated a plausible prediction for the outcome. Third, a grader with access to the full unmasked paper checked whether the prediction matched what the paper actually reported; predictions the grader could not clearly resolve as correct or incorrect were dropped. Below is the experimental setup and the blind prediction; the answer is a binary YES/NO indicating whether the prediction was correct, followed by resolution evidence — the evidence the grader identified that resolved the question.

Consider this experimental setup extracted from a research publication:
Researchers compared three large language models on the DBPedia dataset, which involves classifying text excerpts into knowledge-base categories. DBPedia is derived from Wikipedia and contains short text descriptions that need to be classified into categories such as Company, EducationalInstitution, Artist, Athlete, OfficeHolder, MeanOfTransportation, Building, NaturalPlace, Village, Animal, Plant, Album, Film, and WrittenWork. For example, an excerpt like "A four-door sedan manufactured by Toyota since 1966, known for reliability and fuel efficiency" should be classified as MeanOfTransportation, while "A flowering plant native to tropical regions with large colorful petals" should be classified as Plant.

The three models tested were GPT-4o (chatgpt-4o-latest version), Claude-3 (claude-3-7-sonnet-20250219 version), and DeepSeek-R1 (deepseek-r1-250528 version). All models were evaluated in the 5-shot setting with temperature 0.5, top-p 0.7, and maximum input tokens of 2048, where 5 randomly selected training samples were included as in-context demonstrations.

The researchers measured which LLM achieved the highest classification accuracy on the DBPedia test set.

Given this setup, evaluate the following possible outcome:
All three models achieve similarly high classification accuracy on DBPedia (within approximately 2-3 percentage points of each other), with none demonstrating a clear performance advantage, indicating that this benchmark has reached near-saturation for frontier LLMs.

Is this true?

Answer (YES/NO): NO